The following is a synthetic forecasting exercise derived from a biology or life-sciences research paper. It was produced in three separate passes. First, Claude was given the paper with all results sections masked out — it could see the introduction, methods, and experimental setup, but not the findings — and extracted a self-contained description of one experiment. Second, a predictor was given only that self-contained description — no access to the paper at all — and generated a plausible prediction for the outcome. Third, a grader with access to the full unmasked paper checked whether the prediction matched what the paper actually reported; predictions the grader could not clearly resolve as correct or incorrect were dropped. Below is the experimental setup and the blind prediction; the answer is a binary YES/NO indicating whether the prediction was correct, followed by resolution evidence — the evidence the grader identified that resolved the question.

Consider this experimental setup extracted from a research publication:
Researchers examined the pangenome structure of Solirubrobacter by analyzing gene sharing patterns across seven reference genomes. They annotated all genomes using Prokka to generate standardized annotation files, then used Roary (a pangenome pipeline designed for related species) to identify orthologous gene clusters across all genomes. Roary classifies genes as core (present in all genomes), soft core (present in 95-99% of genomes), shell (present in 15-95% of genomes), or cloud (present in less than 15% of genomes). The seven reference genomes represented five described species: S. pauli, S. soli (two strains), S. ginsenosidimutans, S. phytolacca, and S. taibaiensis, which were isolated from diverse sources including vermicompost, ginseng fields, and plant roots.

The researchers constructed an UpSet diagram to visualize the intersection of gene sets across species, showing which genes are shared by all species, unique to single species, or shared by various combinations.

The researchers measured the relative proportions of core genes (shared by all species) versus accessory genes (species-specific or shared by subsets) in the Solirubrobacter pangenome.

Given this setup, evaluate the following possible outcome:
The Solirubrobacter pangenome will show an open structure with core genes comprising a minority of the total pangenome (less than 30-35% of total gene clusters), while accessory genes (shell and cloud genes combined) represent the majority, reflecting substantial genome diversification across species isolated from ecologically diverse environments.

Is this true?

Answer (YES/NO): YES